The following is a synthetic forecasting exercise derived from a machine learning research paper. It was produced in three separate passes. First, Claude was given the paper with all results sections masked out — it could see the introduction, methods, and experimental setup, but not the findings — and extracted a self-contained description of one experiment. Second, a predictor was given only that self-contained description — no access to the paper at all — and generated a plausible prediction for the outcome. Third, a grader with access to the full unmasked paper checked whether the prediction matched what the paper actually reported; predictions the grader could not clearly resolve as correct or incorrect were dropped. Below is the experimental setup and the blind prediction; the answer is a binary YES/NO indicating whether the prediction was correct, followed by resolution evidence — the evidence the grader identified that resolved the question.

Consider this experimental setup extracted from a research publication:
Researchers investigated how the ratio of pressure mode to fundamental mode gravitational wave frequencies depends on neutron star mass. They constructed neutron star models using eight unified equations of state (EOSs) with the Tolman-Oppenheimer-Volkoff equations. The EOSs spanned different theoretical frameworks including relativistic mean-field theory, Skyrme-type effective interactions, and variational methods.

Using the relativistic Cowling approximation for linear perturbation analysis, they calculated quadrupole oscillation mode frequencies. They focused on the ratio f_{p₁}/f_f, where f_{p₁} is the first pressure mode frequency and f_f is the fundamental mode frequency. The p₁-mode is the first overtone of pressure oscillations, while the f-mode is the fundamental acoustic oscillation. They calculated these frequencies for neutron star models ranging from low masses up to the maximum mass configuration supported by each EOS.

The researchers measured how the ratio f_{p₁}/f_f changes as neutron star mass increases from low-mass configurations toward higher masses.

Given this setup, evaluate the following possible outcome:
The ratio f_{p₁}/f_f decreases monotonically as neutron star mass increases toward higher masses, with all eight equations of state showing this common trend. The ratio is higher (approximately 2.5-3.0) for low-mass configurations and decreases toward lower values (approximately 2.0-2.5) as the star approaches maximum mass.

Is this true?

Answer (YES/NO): NO